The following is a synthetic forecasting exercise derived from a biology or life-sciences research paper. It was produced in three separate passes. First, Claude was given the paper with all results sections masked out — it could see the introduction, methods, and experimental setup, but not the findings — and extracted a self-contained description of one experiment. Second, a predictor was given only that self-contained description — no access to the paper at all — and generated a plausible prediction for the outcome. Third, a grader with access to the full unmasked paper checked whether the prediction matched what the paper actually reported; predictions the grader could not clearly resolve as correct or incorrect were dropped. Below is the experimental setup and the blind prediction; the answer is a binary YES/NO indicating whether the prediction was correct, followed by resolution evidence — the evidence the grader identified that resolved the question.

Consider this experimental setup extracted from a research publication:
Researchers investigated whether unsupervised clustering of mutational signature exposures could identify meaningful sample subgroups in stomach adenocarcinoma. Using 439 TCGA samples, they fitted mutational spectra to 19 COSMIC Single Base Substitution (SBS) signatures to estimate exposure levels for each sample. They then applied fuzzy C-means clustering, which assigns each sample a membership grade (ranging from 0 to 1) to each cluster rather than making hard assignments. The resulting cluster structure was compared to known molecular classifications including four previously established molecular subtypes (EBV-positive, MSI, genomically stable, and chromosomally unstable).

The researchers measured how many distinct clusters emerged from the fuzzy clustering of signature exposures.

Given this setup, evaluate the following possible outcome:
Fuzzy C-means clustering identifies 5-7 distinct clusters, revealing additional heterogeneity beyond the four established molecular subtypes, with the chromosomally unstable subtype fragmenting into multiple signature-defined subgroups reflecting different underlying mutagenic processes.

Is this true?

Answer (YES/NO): NO